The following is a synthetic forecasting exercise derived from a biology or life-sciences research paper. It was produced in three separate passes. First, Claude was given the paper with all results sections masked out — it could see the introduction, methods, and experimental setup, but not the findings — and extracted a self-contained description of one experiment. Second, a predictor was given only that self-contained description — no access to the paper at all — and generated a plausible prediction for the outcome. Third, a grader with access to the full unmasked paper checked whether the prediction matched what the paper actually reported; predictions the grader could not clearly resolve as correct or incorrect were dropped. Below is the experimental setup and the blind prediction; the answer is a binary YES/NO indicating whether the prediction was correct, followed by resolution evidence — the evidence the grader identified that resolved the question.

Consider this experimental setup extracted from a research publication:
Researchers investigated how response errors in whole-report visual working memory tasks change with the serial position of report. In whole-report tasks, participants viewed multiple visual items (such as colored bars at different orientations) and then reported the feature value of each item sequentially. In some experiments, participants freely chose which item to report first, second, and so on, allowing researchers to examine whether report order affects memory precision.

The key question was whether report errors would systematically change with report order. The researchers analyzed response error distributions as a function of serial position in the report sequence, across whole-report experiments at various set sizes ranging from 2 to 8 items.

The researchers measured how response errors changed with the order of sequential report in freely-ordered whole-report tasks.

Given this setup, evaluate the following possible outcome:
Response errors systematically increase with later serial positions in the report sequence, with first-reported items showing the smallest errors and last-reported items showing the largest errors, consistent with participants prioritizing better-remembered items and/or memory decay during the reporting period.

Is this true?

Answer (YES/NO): YES